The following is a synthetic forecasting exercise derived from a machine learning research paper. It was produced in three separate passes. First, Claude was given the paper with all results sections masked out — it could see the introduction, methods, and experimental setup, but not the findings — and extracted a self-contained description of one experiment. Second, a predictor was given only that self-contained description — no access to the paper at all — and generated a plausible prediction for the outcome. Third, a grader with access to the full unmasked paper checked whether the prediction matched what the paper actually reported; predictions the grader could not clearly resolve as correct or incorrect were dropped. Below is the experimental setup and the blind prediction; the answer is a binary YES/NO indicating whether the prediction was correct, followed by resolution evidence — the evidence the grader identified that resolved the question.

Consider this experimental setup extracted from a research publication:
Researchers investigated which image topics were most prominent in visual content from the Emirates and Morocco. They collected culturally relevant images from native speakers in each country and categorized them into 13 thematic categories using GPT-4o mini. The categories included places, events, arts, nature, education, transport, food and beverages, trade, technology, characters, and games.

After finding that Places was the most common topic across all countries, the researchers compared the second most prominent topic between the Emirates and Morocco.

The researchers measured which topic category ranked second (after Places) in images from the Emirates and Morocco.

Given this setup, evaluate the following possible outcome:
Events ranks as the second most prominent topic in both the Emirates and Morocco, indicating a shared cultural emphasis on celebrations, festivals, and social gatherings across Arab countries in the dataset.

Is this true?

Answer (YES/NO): NO